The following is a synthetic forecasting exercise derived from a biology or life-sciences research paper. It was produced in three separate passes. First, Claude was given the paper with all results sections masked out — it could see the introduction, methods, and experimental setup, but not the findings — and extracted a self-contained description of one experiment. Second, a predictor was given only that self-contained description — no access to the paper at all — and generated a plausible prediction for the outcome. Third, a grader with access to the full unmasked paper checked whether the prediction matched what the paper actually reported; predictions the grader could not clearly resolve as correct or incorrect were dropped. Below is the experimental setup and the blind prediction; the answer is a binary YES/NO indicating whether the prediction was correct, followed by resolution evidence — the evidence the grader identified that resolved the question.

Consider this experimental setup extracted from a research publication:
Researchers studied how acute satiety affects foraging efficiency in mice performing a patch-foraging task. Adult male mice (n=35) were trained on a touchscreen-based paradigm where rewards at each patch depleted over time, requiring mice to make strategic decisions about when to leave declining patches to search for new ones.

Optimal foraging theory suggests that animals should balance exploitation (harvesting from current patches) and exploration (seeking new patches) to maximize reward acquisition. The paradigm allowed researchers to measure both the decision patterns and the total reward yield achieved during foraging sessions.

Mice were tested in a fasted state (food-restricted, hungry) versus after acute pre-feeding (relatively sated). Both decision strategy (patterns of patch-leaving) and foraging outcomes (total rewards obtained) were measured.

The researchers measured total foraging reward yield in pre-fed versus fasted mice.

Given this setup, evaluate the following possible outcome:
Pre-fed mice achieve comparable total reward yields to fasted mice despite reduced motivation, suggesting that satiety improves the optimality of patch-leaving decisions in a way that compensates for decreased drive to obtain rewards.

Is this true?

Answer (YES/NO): NO